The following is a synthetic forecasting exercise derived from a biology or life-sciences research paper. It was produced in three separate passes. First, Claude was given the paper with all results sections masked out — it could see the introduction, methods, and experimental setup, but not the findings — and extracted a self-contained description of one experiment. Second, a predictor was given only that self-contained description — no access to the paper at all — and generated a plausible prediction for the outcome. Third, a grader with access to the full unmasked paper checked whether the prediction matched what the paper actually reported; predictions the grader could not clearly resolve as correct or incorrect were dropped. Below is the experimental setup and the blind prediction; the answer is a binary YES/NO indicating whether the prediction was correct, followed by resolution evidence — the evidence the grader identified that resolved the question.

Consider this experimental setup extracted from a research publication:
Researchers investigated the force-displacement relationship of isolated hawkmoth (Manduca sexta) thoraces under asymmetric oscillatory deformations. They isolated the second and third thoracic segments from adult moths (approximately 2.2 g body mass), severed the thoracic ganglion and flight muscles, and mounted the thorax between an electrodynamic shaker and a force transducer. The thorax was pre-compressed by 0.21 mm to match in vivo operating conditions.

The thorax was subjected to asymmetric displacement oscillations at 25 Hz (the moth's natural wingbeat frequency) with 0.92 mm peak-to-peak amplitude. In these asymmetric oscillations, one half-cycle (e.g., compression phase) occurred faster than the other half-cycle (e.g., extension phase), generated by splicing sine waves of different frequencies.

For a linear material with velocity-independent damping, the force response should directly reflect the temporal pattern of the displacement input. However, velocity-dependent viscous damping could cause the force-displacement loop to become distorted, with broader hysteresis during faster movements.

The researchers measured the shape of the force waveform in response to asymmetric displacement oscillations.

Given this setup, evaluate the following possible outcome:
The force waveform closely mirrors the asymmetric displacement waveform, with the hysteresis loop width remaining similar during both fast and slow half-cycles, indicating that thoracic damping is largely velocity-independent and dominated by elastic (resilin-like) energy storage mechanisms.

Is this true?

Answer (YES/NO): YES